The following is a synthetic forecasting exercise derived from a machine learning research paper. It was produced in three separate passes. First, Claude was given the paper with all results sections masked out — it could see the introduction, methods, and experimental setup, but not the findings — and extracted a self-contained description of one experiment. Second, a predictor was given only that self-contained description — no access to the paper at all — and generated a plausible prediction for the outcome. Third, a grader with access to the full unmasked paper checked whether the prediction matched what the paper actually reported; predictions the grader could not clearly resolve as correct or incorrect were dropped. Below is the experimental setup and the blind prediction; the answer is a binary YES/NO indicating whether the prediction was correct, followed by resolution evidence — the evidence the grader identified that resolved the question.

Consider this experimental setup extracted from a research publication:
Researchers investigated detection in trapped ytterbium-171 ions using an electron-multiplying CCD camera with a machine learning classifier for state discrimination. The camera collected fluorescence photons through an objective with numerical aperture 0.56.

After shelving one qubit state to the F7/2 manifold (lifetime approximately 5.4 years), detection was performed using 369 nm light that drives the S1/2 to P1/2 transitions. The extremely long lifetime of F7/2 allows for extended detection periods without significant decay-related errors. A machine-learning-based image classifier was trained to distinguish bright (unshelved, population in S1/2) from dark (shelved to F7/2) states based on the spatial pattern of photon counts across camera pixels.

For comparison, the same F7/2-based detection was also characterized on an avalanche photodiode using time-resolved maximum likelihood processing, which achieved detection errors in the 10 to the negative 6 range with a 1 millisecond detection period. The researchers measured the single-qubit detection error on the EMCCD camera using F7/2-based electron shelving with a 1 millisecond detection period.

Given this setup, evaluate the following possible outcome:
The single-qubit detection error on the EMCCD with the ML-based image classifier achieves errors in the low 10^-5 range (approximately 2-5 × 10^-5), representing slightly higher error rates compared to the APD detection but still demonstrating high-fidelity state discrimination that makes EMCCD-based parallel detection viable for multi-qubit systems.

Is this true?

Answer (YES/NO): NO